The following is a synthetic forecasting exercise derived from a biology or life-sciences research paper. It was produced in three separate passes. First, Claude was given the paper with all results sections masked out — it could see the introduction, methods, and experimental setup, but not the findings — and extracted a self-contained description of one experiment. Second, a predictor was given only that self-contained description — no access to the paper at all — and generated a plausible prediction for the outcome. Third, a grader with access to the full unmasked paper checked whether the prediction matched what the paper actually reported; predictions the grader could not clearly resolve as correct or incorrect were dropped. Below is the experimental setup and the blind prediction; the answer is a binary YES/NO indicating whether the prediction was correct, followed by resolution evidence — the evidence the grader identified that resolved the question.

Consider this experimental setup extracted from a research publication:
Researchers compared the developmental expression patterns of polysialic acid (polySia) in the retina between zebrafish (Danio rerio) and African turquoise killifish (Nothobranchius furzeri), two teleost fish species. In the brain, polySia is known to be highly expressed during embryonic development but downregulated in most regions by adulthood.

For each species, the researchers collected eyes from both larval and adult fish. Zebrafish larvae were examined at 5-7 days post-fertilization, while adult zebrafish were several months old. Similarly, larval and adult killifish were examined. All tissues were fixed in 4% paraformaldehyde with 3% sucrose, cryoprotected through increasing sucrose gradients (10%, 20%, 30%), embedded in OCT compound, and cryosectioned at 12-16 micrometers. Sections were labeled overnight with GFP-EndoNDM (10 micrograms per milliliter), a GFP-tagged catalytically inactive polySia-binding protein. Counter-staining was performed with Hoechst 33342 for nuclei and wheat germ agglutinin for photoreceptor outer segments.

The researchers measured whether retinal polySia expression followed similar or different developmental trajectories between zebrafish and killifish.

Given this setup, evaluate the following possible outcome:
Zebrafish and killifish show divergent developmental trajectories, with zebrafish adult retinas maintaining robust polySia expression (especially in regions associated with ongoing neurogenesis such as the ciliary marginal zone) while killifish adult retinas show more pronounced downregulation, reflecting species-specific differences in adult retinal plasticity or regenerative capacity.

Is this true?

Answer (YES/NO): NO